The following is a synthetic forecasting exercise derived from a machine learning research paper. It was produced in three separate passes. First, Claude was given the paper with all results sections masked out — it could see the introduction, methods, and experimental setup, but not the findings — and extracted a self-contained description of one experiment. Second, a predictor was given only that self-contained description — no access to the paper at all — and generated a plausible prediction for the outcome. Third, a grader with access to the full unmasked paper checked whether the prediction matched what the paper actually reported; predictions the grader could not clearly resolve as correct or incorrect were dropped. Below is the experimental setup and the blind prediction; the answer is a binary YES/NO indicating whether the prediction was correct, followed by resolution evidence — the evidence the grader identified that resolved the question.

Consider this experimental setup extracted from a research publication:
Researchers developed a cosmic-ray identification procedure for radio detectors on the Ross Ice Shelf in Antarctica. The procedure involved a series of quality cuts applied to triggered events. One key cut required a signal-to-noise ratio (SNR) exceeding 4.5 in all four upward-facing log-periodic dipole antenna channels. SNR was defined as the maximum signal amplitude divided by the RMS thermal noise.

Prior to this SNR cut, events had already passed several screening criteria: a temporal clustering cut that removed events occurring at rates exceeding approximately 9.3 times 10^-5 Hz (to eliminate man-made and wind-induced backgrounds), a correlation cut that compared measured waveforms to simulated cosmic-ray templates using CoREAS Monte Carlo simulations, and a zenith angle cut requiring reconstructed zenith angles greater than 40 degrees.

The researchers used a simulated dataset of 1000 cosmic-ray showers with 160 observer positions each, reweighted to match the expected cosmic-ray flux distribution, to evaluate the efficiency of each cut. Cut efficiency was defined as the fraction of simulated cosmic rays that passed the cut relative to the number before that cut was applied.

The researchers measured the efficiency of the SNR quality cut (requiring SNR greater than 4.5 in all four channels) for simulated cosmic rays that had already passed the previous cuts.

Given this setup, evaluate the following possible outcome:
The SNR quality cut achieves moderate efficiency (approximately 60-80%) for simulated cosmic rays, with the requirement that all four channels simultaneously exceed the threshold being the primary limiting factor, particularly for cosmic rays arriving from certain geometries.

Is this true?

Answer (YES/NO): NO